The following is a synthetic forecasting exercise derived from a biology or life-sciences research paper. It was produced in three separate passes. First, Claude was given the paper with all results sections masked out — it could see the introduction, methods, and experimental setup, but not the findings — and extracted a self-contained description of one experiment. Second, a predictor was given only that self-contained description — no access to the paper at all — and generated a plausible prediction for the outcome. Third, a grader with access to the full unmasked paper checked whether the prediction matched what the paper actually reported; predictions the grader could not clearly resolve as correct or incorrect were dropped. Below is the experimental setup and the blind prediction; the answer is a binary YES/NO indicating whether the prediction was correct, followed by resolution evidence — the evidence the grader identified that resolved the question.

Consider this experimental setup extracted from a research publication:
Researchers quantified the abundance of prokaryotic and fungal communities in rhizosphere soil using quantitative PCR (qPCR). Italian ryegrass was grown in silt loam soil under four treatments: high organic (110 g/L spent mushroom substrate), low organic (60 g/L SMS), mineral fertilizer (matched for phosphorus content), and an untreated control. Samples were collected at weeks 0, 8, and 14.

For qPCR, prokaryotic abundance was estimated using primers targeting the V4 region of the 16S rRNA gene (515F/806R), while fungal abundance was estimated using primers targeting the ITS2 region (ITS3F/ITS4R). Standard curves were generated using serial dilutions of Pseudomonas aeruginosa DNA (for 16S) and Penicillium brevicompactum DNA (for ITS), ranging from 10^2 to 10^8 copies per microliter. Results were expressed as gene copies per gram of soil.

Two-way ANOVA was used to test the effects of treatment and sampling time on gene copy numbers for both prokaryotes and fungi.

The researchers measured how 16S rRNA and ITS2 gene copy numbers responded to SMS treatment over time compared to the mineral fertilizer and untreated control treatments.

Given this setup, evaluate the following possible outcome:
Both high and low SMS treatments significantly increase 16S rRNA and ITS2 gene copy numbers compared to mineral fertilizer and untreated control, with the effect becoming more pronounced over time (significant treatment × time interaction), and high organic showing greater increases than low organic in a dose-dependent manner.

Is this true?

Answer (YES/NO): NO